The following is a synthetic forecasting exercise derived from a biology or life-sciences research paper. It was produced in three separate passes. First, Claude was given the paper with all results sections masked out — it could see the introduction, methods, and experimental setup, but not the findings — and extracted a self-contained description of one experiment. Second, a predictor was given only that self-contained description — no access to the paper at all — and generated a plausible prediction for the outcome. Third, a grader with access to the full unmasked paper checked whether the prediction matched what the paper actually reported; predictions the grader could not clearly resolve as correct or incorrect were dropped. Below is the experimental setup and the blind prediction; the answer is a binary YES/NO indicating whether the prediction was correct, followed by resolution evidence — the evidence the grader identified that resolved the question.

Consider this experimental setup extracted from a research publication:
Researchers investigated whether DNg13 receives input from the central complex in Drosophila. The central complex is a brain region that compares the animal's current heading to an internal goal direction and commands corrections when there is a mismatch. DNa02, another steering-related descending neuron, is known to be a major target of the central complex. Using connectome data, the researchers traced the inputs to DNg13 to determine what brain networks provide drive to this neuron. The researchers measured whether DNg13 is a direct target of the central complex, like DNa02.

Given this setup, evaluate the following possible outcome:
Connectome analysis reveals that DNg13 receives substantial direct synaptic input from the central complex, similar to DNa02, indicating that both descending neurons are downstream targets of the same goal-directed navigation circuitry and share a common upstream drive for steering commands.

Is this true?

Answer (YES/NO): NO